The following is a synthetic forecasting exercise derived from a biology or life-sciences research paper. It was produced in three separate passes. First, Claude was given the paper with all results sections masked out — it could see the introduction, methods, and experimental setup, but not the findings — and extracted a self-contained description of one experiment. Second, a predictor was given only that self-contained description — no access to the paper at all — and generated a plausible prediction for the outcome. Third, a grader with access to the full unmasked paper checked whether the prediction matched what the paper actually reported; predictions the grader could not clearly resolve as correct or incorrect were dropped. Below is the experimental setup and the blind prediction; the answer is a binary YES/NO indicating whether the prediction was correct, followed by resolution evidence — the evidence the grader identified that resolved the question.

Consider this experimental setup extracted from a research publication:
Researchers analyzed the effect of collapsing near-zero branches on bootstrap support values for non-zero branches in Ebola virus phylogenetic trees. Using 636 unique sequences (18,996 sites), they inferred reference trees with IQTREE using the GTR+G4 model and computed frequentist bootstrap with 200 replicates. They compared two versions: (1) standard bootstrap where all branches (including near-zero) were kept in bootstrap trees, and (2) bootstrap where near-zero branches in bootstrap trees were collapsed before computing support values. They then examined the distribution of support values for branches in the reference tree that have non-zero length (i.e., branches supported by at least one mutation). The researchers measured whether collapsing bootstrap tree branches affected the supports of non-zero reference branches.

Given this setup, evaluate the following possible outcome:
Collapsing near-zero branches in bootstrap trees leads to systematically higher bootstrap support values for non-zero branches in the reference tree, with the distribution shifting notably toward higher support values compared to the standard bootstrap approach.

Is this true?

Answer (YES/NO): NO